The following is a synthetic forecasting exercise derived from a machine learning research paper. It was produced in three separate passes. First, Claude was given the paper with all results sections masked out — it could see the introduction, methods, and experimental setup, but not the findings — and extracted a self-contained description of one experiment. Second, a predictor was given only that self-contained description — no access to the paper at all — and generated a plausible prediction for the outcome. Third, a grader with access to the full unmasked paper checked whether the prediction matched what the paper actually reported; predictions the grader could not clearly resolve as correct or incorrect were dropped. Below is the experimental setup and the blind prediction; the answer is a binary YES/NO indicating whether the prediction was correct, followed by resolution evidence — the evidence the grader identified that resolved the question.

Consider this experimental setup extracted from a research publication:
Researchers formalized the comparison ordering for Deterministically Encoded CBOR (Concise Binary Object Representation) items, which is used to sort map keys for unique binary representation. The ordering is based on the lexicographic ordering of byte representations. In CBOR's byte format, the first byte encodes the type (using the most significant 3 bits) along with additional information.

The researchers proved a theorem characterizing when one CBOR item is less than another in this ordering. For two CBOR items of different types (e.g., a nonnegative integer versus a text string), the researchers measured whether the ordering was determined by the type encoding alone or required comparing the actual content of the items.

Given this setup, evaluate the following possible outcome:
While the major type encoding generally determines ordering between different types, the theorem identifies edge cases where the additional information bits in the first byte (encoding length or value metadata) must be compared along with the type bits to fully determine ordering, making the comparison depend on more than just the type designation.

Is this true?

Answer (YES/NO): NO